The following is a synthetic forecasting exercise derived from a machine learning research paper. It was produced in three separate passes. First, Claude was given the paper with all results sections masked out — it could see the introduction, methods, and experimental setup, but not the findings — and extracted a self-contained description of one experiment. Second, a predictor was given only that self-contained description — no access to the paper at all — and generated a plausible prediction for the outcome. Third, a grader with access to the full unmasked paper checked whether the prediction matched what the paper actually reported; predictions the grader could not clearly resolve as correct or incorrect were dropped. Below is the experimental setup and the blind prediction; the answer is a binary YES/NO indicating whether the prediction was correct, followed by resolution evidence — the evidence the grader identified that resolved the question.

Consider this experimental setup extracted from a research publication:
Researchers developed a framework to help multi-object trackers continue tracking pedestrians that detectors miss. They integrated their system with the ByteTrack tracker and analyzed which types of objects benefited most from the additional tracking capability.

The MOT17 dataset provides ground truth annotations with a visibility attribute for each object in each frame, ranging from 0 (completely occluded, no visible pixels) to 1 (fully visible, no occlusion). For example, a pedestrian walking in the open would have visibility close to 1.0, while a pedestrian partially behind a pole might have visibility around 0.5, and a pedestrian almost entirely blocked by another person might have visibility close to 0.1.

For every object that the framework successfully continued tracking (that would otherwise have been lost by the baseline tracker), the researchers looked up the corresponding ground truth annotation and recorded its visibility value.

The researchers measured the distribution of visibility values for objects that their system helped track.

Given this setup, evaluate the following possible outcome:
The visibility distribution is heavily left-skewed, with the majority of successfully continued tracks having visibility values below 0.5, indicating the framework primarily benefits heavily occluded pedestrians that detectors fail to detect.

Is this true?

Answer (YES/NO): YES